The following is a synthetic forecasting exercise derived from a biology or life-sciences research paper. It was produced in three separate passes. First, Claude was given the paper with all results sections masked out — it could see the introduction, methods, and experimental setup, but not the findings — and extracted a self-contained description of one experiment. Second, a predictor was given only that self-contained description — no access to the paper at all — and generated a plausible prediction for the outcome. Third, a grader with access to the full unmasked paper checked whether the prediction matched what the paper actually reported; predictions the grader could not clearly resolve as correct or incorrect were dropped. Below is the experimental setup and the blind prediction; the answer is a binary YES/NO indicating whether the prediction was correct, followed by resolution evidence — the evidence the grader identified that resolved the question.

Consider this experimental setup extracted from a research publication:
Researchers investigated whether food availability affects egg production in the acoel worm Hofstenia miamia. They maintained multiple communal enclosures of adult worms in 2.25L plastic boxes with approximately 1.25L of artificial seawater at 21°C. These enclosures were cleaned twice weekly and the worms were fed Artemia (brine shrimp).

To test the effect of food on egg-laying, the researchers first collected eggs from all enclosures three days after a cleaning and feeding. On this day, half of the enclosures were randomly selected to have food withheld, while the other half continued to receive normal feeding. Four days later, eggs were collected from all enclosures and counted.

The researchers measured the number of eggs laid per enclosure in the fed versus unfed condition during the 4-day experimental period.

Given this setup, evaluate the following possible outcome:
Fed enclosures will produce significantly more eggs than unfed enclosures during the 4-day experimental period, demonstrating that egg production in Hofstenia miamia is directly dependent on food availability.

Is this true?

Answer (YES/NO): NO